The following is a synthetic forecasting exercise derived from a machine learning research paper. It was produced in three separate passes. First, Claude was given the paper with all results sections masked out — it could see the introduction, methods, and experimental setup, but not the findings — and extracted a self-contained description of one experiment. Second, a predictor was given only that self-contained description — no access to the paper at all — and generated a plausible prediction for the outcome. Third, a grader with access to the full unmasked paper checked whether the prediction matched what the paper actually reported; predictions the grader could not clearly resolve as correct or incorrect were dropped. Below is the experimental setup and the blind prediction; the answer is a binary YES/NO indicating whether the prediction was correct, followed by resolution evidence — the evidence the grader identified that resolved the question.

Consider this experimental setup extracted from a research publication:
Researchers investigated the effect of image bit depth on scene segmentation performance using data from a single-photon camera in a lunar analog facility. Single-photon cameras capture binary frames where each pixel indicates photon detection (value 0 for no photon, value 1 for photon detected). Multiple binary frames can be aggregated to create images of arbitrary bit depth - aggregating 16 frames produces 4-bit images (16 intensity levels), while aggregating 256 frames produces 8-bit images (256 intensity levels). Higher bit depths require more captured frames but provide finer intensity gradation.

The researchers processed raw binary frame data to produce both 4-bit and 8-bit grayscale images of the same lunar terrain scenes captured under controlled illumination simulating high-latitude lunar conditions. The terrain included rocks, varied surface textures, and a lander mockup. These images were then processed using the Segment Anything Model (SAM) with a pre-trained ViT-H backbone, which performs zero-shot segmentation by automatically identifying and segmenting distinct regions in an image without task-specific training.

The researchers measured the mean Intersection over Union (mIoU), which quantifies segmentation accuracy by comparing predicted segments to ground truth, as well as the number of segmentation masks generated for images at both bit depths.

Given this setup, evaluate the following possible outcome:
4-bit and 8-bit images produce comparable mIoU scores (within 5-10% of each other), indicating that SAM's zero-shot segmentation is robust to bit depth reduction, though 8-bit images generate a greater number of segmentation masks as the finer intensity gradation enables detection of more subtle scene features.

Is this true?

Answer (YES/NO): NO